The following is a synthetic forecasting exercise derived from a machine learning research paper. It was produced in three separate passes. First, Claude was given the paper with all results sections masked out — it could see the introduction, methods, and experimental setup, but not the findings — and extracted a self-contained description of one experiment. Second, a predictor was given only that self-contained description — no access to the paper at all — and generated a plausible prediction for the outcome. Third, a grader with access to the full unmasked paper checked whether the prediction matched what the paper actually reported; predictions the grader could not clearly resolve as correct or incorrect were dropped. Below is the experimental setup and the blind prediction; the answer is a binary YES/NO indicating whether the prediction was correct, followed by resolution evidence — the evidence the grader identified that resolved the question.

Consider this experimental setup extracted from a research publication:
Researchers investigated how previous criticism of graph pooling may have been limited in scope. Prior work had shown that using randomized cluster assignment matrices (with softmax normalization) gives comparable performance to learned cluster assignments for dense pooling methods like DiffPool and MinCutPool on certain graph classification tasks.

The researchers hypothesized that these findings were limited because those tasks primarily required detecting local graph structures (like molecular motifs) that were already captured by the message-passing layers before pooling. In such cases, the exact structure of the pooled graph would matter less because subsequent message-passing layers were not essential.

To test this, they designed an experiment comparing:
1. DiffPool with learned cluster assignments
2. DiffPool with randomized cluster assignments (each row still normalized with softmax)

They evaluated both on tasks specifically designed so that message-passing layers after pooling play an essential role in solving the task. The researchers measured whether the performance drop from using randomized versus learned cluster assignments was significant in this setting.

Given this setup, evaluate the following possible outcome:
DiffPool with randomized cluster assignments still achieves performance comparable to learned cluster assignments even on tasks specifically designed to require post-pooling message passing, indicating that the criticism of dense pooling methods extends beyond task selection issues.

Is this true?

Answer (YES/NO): NO